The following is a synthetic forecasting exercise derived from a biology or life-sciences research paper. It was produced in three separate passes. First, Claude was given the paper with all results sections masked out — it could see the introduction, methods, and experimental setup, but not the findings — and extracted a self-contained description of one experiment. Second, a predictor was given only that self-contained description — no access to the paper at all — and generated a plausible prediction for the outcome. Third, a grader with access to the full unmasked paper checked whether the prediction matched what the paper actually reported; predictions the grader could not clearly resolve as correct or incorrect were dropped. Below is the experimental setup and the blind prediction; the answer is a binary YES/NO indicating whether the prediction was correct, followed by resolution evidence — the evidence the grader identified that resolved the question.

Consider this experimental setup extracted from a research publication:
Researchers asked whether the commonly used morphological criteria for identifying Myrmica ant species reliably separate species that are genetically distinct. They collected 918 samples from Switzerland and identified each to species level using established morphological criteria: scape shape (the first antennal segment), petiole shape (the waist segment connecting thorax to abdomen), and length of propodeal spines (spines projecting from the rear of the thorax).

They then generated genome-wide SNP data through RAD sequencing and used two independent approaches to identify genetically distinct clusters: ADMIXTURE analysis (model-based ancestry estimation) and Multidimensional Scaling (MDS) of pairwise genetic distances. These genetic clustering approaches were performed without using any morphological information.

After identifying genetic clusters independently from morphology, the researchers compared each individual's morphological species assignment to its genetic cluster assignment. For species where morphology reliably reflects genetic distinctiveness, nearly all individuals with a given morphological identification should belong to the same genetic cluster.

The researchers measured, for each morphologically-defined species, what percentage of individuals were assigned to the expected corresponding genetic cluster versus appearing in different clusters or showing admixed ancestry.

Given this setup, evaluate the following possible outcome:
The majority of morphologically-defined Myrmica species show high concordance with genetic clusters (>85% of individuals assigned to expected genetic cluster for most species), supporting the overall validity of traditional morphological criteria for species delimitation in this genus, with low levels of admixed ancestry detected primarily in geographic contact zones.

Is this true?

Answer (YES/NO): NO